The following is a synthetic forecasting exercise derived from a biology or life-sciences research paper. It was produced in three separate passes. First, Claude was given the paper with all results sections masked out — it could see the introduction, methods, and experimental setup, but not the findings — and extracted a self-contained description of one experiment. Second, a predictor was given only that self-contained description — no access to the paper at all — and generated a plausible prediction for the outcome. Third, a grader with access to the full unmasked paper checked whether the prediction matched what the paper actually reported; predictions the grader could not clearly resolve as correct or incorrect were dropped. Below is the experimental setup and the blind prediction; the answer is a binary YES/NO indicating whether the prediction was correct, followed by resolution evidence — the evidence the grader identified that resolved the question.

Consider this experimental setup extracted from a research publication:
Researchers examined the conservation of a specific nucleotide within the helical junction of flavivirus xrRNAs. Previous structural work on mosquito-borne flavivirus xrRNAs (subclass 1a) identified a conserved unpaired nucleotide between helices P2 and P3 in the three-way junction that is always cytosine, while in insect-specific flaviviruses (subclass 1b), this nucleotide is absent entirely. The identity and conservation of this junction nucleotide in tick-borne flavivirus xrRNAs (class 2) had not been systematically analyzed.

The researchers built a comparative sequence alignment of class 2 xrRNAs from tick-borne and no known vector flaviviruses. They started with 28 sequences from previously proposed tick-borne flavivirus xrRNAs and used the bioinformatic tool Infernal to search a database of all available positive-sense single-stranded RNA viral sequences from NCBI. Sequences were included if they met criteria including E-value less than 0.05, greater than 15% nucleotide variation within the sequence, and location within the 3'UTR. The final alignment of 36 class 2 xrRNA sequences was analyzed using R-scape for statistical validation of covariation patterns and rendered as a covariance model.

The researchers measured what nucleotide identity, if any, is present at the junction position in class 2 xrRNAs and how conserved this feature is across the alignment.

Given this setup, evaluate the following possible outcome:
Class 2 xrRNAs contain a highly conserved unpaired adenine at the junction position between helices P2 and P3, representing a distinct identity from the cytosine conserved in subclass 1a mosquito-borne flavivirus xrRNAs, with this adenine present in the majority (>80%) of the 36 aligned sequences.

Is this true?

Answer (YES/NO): YES